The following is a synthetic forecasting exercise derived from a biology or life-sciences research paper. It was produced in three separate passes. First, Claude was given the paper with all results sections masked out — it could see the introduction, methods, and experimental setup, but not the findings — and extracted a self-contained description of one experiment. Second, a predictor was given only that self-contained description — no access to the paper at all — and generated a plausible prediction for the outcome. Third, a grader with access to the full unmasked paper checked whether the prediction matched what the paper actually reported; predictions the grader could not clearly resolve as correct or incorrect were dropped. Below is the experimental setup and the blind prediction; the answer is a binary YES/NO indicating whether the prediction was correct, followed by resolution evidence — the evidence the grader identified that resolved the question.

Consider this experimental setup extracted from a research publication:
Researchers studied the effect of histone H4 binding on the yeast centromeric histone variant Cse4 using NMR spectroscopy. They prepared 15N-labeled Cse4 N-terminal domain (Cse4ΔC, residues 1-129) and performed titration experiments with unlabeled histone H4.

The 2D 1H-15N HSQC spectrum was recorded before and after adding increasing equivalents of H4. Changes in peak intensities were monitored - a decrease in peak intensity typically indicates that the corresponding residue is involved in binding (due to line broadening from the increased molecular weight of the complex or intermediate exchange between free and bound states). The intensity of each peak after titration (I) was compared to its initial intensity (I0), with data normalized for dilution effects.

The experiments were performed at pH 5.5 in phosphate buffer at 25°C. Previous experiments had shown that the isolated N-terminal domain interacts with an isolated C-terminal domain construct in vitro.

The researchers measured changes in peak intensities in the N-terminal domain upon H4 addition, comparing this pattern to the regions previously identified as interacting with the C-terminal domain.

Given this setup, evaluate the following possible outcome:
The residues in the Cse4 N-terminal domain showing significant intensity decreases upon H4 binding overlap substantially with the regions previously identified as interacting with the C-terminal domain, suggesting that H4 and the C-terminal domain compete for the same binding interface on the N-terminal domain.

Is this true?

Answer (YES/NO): YES